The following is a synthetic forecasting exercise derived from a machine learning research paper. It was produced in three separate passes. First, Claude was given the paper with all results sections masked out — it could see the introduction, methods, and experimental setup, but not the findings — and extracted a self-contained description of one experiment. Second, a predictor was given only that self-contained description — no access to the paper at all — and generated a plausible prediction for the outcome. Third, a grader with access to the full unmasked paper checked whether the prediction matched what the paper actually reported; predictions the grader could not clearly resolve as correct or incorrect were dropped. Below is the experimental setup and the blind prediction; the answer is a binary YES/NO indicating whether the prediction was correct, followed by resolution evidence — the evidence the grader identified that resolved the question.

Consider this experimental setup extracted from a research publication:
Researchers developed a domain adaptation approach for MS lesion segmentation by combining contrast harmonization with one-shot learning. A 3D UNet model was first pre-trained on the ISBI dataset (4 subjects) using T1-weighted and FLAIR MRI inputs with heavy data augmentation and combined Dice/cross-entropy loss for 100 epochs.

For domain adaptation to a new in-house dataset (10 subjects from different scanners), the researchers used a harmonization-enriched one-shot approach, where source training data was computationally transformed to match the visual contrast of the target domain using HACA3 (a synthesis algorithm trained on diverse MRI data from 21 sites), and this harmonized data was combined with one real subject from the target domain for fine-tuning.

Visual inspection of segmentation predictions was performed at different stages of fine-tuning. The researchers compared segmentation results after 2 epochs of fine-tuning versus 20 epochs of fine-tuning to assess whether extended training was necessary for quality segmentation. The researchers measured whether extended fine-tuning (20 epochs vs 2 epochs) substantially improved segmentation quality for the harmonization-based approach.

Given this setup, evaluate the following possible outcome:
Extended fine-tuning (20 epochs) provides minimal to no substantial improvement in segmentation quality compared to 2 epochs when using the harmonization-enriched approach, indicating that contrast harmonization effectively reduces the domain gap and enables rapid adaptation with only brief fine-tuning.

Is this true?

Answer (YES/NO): YES